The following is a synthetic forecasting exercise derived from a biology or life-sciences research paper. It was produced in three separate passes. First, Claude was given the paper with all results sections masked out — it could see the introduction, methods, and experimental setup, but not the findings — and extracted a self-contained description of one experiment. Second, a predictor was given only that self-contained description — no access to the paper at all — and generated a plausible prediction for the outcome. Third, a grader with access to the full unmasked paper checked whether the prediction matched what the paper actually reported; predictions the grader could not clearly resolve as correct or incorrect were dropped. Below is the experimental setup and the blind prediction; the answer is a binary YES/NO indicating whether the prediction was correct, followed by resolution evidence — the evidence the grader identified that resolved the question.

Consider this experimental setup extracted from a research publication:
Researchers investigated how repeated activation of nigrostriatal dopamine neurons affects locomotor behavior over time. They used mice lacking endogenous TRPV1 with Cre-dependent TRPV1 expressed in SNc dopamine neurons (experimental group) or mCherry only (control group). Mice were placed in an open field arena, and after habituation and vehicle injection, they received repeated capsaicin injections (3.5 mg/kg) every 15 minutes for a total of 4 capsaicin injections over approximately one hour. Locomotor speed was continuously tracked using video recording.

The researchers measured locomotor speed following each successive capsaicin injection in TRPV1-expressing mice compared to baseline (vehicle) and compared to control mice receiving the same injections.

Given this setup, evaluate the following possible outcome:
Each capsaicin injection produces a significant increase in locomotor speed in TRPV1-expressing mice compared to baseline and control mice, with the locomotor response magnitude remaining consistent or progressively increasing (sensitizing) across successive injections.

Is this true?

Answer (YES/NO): YES